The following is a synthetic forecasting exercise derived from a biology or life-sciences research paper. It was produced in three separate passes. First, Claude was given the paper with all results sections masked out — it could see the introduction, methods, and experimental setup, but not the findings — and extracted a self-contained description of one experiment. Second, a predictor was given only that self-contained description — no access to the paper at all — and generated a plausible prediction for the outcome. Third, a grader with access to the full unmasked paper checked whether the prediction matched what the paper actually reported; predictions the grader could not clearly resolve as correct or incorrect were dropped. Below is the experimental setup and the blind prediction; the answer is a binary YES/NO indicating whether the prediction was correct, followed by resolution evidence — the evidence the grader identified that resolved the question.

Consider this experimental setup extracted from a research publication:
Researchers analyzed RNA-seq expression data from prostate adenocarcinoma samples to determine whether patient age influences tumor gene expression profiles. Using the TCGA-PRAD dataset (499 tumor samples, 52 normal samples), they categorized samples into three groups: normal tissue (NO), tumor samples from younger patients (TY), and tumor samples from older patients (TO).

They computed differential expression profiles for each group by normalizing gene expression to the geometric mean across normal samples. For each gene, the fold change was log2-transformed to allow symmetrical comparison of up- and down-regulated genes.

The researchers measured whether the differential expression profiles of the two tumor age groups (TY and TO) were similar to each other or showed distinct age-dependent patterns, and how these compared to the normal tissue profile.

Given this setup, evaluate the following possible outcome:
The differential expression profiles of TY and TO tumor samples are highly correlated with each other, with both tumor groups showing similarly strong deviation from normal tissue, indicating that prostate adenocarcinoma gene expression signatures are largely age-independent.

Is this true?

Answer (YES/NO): YES